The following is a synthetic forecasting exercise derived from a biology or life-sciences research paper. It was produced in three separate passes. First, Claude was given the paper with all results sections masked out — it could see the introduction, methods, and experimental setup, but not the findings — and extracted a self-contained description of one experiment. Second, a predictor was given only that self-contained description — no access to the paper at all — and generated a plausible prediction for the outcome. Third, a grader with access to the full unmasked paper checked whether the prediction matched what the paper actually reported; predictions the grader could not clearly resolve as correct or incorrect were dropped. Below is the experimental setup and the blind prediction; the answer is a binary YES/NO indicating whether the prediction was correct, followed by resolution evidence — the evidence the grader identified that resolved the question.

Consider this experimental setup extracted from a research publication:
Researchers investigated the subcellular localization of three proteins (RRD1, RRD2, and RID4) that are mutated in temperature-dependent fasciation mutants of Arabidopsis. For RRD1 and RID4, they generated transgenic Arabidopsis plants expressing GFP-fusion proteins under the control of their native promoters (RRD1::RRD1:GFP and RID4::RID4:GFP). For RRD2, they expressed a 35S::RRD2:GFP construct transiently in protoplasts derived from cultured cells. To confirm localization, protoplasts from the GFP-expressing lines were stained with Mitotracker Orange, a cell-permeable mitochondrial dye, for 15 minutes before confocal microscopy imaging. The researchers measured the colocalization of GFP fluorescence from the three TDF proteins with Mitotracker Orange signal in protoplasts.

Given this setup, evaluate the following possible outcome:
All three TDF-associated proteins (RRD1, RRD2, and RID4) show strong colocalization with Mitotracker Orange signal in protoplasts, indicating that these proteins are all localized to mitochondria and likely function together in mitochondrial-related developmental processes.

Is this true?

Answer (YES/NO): YES